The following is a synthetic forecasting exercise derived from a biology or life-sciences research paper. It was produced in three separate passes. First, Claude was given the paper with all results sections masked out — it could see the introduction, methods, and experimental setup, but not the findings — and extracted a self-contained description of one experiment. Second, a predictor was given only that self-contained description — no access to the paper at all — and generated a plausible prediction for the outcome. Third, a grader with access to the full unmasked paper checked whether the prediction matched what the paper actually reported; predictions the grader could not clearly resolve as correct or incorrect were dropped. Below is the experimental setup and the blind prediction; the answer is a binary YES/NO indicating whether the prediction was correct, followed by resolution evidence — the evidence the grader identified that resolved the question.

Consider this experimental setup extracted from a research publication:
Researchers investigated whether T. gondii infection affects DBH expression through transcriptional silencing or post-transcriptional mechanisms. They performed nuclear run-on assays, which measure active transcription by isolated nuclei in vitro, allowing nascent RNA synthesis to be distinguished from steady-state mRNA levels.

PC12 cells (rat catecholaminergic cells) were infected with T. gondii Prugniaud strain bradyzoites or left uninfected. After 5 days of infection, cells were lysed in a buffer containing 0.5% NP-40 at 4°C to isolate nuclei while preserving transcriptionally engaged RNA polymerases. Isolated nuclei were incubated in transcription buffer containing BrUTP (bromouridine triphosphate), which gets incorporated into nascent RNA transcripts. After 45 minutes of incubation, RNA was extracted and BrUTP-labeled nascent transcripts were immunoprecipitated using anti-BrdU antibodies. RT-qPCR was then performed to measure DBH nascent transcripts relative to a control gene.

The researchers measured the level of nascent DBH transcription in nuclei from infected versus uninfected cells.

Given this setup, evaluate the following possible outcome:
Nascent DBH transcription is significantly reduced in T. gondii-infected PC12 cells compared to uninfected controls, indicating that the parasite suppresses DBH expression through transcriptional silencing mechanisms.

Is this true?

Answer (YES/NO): YES